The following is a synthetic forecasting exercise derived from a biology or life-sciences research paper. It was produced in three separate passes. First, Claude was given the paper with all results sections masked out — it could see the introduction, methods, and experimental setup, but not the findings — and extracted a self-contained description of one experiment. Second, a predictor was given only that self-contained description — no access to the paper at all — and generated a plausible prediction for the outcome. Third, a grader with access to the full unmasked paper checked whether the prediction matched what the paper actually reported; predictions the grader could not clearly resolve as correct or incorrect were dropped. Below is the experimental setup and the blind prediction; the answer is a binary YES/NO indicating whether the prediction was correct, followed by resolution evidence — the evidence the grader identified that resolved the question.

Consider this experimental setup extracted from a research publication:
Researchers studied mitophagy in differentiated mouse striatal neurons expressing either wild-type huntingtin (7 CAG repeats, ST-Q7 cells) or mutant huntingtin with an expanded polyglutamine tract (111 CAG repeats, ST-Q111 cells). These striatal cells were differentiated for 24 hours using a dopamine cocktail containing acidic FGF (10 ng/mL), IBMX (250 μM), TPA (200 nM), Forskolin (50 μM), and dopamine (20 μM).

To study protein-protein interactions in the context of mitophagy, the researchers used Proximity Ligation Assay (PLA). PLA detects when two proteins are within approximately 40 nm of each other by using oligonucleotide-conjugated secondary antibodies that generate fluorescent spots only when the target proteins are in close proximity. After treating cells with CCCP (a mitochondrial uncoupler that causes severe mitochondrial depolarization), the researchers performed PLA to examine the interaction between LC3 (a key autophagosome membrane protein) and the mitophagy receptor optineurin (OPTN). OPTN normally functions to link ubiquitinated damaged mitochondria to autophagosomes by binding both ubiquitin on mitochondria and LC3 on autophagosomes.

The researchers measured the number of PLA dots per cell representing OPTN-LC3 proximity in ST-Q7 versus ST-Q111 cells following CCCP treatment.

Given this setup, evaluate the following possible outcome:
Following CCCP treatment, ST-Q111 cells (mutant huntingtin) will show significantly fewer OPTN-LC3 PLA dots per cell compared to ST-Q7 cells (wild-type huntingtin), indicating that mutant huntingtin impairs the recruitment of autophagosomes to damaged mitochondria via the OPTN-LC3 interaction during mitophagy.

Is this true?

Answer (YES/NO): YES